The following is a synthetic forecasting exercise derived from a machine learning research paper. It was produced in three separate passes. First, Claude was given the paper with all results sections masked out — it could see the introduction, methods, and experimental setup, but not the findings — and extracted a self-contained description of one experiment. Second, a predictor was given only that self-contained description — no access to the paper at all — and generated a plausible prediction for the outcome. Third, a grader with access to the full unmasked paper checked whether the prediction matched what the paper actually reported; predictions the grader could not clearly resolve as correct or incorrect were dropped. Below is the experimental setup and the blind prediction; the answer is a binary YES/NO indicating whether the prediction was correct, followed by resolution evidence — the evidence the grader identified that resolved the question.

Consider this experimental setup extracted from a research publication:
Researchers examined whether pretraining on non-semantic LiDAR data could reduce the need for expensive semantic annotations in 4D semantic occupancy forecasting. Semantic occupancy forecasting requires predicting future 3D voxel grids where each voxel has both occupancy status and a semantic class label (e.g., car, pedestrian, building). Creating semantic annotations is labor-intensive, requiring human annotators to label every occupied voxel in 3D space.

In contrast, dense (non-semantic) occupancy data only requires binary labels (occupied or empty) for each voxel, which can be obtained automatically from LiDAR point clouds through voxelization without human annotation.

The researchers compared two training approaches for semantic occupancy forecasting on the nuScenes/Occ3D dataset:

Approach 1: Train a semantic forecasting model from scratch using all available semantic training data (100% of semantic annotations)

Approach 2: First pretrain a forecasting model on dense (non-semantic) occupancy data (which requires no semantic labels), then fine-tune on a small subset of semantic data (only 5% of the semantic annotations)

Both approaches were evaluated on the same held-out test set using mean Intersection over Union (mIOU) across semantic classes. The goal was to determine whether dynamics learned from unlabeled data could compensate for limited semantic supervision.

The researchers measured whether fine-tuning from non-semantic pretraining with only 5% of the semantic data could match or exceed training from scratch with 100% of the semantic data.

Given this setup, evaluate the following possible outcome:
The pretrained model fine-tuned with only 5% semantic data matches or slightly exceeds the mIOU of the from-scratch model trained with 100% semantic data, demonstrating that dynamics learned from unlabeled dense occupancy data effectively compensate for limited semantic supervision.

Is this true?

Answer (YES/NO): YES